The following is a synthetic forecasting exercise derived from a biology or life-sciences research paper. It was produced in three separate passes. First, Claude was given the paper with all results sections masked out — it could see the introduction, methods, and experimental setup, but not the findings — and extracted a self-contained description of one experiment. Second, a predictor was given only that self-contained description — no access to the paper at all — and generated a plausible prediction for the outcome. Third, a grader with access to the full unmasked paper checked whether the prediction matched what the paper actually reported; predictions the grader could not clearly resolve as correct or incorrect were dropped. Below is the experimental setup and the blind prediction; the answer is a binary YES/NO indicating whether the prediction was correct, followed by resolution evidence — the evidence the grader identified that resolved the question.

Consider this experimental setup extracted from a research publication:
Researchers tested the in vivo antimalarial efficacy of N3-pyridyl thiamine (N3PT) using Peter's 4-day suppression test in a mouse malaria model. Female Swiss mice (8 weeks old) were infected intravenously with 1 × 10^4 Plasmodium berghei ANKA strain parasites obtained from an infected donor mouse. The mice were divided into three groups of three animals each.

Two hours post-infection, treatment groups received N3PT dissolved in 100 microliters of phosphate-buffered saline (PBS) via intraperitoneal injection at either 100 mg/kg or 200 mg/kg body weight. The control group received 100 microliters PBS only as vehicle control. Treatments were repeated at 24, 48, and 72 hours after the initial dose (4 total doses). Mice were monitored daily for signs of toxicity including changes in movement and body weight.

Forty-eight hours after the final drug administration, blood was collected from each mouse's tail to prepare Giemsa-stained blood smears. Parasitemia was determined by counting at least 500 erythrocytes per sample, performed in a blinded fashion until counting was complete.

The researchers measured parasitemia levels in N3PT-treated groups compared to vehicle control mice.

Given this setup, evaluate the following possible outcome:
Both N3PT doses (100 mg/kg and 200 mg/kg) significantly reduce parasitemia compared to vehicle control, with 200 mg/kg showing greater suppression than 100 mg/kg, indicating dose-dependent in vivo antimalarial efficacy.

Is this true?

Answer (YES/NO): YES